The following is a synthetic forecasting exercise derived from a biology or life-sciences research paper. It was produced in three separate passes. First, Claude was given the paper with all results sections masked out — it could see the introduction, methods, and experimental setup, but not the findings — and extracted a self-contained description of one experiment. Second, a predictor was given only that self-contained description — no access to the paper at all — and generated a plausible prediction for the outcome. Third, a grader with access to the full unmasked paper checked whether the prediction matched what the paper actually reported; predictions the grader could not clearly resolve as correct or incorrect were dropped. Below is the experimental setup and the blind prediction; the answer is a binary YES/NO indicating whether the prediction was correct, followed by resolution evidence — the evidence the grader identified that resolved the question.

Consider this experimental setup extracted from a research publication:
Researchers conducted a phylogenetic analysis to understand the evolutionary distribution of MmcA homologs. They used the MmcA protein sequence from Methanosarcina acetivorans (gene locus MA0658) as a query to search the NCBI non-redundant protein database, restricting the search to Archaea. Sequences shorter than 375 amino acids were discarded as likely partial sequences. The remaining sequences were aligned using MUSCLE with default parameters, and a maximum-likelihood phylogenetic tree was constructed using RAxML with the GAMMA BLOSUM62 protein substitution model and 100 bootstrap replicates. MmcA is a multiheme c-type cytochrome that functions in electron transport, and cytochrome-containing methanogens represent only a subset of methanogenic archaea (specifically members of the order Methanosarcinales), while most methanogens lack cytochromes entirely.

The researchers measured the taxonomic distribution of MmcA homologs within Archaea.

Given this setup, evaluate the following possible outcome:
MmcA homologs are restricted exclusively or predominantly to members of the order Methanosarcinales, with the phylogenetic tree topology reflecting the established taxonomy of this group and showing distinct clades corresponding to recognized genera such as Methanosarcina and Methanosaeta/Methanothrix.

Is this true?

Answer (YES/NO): YES